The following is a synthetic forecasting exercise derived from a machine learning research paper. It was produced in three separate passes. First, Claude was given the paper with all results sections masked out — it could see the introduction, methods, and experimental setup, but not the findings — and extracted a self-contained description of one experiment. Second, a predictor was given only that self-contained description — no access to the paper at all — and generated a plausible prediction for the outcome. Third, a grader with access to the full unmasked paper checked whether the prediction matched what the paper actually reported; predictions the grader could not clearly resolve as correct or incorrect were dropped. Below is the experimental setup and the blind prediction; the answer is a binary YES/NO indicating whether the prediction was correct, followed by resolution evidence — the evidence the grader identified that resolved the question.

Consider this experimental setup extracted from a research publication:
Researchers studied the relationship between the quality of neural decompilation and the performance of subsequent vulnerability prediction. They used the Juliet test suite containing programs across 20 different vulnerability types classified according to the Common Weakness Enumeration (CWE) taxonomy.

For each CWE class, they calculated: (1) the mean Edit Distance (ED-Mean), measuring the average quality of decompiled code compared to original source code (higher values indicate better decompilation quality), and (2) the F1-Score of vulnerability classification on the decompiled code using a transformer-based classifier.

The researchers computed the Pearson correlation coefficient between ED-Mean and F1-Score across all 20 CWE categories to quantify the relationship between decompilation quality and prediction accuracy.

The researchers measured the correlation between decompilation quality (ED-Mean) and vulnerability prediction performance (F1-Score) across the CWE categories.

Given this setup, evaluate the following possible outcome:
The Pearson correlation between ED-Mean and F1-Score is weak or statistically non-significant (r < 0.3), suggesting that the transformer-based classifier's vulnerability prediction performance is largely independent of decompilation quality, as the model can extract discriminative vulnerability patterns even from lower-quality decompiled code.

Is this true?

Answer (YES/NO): NO